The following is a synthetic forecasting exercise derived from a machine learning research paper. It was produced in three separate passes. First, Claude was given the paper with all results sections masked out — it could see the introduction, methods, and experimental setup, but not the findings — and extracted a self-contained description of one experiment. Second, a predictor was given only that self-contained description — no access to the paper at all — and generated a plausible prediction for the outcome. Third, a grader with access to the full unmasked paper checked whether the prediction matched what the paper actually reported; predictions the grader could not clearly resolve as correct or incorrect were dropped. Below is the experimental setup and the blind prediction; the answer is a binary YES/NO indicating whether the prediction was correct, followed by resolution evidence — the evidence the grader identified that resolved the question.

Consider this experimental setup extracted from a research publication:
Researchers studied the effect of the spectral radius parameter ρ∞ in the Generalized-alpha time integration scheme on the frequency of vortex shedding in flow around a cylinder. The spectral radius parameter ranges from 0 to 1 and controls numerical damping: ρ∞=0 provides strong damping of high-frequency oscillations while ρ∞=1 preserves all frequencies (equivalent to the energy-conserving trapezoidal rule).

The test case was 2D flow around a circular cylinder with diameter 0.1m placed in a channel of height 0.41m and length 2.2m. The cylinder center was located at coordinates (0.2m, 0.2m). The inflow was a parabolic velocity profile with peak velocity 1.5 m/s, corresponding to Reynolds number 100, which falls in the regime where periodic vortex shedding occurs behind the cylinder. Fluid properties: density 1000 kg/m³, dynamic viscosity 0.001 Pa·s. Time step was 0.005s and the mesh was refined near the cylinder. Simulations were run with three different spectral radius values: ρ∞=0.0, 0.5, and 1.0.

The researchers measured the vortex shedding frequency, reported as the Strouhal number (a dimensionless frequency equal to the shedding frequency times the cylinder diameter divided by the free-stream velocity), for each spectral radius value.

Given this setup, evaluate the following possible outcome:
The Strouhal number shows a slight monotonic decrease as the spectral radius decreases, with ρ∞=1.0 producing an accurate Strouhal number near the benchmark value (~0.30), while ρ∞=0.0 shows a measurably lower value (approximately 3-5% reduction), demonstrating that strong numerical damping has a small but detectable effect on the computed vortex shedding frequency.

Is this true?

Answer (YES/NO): NO